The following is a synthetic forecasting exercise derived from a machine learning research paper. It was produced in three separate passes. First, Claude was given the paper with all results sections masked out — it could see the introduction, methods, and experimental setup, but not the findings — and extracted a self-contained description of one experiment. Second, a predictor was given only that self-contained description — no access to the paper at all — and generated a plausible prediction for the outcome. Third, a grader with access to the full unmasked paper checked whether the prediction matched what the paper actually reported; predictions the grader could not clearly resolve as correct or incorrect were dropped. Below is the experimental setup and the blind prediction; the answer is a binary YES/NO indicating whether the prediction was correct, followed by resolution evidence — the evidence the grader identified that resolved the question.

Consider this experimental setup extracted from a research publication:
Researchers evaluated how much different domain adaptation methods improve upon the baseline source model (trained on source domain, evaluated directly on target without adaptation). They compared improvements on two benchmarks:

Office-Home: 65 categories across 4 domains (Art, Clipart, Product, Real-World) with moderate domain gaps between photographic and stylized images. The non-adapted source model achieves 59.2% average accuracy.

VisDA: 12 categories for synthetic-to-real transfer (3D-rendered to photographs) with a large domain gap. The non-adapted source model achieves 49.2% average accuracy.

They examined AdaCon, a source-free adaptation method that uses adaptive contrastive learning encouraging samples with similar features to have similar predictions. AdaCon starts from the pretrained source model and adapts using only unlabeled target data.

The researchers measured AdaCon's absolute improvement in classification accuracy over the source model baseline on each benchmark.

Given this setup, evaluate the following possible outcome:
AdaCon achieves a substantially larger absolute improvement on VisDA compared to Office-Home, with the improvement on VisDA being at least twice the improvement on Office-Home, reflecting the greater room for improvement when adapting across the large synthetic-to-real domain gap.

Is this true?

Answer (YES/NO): YES